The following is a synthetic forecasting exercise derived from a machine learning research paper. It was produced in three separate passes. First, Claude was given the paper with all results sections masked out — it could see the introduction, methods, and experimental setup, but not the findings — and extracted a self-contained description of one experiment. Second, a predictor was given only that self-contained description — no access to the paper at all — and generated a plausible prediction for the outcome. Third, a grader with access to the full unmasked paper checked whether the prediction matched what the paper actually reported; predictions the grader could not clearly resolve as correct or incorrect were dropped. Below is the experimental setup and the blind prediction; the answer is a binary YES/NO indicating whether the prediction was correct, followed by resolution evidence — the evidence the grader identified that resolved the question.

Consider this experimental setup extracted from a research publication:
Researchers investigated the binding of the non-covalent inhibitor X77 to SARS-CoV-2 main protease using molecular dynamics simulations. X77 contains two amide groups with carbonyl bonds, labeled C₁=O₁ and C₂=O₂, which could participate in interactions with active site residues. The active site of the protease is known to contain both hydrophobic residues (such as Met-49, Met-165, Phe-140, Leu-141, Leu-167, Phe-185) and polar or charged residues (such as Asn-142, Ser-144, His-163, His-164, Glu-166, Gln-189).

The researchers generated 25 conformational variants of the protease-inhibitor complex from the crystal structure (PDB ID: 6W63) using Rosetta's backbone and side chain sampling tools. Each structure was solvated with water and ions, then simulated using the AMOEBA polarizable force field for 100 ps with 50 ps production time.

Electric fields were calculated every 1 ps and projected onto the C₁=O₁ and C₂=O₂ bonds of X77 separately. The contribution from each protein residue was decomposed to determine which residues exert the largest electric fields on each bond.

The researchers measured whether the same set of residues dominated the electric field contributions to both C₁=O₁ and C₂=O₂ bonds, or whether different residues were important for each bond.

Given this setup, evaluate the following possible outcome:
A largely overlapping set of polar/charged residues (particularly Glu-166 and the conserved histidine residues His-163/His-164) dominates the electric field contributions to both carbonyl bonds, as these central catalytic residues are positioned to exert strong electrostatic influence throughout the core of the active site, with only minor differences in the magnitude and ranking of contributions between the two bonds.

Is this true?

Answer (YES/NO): NO